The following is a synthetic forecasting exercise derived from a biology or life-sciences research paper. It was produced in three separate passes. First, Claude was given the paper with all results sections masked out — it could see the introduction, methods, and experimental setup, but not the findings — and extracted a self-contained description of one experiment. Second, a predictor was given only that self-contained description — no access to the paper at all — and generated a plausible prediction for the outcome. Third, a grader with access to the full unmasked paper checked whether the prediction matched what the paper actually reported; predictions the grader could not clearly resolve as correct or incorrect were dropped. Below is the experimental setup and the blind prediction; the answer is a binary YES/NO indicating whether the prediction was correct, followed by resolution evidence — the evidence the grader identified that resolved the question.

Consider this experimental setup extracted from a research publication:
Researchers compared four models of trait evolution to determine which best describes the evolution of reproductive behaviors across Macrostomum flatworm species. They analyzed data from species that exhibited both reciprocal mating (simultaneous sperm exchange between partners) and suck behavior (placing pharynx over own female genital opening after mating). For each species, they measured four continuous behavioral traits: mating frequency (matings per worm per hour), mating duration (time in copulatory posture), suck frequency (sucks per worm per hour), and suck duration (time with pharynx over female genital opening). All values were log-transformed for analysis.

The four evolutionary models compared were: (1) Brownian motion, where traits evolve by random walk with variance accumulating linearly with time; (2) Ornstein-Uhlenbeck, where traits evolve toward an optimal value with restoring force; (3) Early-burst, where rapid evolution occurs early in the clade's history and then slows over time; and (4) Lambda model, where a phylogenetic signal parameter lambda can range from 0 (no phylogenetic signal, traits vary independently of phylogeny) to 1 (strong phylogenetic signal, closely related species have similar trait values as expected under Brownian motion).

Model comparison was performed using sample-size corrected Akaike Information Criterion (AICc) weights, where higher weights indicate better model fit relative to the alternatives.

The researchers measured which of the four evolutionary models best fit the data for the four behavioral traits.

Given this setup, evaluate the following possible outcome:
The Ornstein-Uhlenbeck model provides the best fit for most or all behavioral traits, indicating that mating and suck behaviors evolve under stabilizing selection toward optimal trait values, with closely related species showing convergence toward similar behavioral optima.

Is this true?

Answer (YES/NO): NO